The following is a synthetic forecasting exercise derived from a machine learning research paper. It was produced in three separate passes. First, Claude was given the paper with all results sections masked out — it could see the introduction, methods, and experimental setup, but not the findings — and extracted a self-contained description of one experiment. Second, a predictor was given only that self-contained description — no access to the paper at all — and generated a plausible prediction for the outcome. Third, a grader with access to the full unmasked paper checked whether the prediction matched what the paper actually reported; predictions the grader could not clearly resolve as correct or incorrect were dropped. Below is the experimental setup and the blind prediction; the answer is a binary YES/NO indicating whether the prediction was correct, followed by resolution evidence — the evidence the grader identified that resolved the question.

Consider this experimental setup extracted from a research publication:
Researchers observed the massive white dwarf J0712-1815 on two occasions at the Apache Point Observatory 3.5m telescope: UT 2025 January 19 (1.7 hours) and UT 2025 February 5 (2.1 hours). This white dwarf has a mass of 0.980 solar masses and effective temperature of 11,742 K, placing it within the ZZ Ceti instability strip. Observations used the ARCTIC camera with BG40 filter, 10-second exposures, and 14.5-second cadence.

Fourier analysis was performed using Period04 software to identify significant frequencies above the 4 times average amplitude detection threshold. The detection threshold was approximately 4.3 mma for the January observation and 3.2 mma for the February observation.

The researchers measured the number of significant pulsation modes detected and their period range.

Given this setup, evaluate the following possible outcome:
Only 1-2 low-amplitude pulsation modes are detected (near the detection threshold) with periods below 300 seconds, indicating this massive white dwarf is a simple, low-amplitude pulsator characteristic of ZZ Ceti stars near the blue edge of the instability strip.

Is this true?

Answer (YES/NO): NO